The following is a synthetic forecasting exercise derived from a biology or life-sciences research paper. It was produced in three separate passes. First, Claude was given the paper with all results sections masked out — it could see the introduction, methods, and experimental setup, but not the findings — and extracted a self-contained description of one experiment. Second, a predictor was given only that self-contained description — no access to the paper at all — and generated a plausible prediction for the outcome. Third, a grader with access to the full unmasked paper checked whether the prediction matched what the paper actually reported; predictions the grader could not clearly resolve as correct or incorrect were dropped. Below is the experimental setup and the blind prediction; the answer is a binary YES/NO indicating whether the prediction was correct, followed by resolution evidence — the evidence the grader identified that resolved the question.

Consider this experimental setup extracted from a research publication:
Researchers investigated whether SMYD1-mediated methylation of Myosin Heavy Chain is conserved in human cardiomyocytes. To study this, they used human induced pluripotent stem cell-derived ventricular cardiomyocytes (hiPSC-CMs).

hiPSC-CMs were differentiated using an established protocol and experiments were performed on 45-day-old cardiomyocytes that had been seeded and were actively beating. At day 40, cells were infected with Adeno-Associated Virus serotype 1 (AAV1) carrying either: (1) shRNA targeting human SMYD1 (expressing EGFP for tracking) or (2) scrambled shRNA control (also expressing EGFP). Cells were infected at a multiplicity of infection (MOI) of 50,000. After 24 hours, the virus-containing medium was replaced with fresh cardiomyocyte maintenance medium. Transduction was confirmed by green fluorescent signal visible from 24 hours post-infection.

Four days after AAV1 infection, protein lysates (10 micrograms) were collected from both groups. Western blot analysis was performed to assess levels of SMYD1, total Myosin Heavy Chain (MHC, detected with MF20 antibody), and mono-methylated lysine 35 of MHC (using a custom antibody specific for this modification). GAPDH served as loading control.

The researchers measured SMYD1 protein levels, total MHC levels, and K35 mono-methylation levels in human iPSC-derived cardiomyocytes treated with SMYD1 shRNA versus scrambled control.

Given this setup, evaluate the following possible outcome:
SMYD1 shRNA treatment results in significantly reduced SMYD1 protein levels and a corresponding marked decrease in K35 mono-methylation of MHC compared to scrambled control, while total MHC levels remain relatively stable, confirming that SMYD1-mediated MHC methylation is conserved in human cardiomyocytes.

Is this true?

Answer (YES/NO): NO